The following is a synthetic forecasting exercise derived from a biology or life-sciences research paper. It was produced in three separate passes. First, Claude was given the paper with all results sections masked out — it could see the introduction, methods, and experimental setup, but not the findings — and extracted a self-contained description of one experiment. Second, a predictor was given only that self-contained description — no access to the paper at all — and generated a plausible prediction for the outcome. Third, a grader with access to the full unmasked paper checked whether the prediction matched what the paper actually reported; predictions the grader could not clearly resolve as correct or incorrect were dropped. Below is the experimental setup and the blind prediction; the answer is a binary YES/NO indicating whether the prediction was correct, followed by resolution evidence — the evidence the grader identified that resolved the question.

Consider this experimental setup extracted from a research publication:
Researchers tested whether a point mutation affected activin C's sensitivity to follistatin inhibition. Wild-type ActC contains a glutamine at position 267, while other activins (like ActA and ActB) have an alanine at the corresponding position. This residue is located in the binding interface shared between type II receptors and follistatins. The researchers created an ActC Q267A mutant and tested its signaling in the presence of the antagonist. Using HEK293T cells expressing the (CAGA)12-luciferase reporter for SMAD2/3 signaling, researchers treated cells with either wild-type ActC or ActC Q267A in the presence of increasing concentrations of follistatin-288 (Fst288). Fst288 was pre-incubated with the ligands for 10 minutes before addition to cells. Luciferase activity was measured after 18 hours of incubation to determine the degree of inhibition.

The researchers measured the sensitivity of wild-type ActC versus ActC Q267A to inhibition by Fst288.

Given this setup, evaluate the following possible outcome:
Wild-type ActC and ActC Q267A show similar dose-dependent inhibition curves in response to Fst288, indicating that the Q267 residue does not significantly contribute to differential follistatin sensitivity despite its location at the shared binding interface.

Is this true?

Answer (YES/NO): NO